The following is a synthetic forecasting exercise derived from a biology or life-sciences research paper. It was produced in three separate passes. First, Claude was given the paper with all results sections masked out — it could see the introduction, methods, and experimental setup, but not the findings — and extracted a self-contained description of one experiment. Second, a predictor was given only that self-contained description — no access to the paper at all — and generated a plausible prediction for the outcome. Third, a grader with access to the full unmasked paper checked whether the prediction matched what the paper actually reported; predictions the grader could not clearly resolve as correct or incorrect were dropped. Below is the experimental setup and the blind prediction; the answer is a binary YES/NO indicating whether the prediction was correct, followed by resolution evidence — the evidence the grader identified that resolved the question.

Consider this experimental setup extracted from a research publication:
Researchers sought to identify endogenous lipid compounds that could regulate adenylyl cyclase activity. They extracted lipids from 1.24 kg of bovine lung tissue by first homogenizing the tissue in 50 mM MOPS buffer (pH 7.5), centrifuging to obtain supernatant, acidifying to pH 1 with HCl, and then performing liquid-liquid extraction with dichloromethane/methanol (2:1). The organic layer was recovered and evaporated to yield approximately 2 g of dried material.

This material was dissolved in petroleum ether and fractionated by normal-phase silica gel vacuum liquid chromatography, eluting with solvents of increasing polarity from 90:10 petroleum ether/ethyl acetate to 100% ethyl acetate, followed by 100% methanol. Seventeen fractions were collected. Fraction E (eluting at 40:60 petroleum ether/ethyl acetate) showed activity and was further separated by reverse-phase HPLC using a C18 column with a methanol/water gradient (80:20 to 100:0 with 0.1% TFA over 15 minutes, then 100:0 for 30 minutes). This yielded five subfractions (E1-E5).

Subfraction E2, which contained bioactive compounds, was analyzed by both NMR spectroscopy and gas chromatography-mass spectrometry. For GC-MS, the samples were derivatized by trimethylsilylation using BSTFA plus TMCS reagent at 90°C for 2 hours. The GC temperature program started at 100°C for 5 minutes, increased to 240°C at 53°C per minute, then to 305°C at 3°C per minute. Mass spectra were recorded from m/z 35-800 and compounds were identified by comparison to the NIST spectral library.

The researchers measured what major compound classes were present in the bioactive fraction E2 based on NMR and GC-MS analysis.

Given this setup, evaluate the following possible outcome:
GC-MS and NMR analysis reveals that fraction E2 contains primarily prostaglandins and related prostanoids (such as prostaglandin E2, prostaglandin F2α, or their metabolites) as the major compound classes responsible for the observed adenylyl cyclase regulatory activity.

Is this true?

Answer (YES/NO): NO